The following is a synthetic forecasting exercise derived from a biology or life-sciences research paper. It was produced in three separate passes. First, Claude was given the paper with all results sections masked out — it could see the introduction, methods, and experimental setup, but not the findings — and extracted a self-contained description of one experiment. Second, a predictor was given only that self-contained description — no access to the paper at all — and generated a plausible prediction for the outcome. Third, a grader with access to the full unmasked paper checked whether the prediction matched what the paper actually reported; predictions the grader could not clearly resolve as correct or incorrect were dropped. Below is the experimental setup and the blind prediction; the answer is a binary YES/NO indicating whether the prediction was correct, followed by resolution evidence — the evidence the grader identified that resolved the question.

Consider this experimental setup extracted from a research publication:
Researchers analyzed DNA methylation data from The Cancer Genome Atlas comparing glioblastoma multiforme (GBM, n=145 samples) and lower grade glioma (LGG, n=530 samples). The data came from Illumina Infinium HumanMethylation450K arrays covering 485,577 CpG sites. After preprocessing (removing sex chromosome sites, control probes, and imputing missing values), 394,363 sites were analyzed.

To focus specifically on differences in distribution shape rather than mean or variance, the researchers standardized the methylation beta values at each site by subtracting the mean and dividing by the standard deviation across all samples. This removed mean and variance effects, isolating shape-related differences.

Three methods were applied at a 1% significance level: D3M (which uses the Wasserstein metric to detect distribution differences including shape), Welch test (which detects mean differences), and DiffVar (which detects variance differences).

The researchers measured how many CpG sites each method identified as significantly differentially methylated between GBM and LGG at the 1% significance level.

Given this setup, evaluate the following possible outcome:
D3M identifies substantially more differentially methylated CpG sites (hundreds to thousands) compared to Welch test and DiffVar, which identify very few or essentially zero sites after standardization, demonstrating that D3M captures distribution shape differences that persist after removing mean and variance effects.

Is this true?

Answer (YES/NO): NO